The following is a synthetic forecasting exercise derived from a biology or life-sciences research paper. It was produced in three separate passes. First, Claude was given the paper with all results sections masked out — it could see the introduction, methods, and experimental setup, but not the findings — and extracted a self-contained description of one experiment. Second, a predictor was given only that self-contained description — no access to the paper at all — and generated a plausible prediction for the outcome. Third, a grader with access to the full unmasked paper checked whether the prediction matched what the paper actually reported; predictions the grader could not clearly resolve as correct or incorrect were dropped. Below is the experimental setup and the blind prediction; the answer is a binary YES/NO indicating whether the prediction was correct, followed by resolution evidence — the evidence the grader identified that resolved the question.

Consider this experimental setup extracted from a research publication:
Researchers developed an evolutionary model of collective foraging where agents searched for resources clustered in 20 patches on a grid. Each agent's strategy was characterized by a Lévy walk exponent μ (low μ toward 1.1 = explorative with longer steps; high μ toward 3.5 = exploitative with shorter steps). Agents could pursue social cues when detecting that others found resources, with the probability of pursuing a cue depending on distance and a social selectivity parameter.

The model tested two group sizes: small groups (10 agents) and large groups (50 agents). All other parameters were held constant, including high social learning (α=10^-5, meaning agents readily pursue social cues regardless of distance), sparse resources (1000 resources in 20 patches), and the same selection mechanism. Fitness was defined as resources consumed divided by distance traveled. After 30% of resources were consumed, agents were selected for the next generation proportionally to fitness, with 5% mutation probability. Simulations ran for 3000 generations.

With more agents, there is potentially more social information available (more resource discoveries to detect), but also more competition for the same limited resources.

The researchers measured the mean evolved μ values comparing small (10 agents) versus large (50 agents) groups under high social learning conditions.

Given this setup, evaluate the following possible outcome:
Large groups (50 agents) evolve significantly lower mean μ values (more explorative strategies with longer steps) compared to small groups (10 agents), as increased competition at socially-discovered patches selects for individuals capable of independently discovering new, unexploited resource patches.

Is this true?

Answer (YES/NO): YES